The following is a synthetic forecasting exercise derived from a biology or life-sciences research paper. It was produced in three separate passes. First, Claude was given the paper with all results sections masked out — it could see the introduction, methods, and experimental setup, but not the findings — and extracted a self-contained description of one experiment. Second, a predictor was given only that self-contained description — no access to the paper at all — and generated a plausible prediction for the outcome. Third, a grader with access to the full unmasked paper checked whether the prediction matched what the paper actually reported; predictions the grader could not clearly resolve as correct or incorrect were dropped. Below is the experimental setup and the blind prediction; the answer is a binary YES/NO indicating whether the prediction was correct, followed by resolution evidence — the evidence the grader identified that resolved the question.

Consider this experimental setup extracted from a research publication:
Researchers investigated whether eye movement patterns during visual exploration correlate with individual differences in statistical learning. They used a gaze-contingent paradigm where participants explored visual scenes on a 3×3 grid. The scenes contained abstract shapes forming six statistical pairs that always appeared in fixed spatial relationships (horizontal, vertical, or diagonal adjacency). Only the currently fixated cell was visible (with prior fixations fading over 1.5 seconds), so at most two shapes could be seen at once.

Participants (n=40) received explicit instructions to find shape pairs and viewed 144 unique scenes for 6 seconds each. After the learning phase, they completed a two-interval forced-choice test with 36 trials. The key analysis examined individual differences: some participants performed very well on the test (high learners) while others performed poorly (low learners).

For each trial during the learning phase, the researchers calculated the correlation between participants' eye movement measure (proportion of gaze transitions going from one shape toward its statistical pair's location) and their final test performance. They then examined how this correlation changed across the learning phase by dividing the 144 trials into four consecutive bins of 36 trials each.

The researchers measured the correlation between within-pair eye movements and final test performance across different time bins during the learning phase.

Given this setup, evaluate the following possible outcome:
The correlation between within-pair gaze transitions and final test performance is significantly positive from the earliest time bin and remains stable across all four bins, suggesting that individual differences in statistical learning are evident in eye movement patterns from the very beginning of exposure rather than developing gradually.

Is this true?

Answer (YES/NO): NO